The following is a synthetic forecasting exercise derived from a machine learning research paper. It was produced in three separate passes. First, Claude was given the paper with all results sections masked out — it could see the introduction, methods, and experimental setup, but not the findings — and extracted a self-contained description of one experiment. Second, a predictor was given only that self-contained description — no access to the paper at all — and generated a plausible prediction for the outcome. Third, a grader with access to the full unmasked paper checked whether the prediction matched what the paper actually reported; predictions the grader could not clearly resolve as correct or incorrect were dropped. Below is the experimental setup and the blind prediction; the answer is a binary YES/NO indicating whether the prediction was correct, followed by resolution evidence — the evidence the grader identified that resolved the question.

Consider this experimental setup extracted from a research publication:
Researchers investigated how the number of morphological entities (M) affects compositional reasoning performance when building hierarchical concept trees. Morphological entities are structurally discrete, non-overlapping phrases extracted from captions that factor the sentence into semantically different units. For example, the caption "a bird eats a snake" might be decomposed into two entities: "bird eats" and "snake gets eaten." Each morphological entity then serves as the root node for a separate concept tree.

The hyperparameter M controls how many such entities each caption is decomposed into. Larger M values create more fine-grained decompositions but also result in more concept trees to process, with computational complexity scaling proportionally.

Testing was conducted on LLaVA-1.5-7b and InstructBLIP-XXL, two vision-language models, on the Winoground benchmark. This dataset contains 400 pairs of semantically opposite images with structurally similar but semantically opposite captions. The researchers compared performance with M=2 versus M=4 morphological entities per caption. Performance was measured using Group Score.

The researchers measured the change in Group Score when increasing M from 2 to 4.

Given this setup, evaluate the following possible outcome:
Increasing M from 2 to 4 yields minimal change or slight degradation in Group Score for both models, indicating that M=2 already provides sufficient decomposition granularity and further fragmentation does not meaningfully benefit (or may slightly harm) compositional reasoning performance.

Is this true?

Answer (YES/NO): NO